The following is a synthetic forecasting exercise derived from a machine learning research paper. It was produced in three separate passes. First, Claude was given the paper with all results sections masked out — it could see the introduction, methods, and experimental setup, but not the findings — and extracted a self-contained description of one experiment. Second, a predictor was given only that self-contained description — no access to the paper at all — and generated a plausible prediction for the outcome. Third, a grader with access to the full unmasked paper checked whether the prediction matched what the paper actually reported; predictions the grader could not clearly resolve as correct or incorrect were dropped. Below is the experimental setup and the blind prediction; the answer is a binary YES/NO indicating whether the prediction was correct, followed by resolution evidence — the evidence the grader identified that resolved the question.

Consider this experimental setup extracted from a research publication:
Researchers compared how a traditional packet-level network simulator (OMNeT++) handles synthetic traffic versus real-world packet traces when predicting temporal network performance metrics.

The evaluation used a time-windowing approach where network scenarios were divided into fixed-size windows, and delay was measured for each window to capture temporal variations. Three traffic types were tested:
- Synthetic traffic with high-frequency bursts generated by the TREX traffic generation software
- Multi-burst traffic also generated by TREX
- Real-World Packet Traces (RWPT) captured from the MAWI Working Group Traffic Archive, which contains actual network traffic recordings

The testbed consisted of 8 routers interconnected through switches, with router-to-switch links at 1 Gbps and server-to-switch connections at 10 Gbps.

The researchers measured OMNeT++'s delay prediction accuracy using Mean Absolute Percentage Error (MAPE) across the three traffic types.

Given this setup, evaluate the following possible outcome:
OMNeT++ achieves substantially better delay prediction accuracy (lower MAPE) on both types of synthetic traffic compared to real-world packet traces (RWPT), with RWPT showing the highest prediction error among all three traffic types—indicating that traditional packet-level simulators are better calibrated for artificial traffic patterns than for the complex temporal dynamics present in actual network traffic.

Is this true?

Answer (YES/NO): YES